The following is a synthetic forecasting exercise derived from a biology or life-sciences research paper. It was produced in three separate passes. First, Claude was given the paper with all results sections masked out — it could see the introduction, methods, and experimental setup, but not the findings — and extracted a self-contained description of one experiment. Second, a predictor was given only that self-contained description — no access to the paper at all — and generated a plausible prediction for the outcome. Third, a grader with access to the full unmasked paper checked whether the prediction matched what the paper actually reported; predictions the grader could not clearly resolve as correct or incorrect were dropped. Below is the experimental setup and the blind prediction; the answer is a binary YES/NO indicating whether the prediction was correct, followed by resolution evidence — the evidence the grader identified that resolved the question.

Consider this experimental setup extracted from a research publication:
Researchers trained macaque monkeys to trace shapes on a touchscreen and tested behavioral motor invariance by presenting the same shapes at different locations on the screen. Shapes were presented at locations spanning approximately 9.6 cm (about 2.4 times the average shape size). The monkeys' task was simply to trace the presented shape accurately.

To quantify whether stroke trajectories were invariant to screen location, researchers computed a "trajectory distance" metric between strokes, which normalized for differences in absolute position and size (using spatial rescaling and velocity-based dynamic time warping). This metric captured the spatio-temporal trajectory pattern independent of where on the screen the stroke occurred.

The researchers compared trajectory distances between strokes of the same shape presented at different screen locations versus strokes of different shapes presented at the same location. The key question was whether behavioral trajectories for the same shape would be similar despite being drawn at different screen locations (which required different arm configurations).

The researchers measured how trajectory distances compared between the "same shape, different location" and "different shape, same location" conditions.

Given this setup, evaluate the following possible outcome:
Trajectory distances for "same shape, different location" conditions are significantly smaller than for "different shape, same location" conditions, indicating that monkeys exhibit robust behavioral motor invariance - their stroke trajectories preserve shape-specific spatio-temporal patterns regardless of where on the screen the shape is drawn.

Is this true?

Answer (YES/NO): YES